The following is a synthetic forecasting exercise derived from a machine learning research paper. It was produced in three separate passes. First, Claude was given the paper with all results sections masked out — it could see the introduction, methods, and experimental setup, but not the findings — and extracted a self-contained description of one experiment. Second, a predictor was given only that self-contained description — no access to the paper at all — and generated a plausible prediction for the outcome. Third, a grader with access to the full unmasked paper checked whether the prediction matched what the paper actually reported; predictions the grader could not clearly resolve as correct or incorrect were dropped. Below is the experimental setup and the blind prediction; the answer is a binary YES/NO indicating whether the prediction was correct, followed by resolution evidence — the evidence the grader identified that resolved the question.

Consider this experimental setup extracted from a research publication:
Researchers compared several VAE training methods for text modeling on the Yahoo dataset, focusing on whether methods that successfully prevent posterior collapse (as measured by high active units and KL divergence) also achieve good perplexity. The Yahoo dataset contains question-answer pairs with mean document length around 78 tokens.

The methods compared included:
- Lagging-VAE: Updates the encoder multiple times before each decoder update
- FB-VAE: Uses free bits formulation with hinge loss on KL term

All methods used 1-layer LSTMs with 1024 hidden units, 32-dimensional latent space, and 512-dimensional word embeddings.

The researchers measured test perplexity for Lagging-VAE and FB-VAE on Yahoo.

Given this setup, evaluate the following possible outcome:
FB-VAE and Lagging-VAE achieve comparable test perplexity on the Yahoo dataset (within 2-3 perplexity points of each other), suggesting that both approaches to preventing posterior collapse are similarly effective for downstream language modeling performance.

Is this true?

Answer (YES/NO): YES